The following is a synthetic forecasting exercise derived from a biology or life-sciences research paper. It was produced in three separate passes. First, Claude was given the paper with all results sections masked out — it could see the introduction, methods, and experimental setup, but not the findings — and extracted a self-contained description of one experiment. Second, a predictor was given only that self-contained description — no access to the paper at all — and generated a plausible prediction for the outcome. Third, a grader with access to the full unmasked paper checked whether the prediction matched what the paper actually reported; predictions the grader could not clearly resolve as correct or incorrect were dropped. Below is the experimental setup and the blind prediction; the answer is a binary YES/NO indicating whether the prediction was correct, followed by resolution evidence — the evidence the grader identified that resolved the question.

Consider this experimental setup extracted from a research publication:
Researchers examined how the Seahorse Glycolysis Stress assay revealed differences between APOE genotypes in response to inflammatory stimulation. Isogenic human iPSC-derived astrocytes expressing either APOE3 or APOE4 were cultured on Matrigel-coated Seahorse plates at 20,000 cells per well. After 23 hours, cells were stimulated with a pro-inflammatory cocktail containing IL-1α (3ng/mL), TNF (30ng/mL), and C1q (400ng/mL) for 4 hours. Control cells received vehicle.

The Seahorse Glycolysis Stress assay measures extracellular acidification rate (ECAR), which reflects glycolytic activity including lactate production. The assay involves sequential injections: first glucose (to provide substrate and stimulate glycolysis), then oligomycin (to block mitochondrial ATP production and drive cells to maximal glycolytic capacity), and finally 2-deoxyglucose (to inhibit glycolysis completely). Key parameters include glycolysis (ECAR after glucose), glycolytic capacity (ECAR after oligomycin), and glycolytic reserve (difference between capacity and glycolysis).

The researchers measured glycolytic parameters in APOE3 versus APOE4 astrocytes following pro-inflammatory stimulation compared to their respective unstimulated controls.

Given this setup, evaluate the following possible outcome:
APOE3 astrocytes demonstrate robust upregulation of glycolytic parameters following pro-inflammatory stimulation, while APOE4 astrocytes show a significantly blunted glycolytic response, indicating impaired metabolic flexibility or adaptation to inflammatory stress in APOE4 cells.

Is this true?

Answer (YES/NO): NO